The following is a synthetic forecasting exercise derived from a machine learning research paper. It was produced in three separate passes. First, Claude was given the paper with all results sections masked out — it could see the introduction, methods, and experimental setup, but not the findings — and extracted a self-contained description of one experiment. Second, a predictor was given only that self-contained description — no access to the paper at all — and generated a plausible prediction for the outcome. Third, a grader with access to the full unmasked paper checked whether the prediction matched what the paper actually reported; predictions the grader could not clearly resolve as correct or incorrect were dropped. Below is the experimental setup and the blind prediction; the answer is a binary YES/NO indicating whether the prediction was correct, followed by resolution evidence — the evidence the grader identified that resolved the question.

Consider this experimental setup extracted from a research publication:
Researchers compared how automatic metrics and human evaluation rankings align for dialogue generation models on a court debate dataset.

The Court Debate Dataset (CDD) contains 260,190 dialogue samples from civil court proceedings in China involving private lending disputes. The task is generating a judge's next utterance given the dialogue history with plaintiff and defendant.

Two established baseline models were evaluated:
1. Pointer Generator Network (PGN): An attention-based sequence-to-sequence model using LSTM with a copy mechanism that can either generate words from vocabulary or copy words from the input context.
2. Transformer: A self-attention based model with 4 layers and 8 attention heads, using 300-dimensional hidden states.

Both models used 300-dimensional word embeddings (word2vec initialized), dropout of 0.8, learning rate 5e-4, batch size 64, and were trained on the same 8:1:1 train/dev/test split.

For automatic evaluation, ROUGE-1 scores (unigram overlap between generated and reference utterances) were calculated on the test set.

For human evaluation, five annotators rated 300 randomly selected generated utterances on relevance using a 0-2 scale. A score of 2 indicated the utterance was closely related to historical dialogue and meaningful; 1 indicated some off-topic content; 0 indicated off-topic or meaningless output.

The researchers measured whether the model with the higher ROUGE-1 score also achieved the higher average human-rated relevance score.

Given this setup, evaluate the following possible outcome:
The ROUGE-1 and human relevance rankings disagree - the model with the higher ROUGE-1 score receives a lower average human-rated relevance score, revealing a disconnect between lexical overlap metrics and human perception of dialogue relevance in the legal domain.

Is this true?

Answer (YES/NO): YES